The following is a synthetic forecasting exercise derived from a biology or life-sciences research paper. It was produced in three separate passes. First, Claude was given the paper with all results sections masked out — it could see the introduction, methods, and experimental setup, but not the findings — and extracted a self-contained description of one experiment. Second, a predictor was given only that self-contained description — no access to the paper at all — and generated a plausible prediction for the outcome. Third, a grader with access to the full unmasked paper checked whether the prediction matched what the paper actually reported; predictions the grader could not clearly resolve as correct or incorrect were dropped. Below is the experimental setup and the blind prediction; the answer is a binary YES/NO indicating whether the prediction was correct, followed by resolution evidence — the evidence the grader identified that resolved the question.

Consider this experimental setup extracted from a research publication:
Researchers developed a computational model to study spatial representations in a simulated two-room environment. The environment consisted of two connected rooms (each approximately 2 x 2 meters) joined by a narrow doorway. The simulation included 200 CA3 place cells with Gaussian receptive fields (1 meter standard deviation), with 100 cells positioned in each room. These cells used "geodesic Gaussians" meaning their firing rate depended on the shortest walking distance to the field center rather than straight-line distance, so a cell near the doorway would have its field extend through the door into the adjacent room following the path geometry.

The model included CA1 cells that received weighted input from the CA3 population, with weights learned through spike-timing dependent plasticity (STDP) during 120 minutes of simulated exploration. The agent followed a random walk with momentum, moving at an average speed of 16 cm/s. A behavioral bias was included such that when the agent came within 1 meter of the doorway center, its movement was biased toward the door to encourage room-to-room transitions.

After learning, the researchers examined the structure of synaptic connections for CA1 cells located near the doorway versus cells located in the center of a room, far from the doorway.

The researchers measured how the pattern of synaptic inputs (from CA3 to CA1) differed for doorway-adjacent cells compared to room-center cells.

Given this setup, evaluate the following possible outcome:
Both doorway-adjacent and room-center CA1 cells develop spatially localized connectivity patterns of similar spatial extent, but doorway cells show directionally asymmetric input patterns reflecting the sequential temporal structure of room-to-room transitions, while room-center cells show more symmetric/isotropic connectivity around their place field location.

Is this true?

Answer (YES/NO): NO